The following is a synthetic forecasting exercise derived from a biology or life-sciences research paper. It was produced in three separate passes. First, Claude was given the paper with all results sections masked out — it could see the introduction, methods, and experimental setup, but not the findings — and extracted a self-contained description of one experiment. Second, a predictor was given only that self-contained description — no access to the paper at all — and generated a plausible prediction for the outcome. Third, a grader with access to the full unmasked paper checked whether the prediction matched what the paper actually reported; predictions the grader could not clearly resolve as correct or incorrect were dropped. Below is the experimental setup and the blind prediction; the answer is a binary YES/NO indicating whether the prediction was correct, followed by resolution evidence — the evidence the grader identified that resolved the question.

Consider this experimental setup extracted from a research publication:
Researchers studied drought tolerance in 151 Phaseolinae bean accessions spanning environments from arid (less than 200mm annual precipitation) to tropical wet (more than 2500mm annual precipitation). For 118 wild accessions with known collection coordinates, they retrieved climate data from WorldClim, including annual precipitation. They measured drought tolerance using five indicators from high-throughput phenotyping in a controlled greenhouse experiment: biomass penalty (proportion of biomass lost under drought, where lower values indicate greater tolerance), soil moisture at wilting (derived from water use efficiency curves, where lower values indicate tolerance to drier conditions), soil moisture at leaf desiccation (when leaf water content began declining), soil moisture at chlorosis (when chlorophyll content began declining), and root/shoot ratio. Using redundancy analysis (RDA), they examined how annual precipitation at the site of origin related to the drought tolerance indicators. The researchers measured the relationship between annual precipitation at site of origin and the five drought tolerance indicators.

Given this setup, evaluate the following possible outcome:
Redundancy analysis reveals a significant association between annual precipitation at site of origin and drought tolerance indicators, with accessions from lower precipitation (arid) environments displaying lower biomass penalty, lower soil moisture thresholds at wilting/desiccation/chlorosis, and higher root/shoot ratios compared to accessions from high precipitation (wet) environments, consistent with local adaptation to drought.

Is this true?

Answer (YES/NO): NO